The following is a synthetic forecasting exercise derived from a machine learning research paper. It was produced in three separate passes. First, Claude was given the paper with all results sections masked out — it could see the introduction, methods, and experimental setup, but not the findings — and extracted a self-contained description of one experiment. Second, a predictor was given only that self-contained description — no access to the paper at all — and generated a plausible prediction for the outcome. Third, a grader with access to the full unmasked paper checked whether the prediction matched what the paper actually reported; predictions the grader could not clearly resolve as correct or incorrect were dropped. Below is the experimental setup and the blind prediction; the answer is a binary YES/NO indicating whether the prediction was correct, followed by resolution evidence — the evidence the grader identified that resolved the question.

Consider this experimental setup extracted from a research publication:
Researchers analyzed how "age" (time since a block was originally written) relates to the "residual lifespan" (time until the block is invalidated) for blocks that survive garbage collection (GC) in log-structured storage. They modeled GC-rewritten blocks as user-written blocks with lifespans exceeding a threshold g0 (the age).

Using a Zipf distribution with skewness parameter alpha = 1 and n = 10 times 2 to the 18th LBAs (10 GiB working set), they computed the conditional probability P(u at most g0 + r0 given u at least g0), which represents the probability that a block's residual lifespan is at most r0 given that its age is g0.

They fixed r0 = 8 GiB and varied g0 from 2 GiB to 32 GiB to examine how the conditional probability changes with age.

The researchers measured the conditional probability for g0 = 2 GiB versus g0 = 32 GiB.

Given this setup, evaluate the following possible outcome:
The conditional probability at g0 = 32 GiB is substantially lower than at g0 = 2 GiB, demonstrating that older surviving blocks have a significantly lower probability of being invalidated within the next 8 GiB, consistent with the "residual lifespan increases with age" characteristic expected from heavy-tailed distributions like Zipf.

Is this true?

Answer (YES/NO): YES